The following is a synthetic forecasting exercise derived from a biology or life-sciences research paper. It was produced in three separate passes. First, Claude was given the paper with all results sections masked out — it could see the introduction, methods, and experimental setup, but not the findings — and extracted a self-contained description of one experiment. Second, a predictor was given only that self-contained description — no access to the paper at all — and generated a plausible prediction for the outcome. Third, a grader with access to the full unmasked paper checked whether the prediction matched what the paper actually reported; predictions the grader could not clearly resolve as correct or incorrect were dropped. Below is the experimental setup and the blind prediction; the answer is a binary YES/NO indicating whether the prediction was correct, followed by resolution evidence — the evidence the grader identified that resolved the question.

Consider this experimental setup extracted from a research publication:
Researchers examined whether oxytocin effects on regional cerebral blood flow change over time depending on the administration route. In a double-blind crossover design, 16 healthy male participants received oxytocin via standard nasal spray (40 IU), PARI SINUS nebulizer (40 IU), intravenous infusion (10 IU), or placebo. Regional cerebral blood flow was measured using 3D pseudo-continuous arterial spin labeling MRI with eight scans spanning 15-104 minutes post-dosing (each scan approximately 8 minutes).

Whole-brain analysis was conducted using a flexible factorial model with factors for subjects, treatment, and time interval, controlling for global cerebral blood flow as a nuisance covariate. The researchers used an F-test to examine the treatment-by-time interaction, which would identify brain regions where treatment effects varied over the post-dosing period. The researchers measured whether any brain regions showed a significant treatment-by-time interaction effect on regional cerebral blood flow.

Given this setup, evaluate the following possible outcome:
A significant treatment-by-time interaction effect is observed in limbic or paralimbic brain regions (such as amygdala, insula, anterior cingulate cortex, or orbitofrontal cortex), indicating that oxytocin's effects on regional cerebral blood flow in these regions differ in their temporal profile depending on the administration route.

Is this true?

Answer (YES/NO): YES